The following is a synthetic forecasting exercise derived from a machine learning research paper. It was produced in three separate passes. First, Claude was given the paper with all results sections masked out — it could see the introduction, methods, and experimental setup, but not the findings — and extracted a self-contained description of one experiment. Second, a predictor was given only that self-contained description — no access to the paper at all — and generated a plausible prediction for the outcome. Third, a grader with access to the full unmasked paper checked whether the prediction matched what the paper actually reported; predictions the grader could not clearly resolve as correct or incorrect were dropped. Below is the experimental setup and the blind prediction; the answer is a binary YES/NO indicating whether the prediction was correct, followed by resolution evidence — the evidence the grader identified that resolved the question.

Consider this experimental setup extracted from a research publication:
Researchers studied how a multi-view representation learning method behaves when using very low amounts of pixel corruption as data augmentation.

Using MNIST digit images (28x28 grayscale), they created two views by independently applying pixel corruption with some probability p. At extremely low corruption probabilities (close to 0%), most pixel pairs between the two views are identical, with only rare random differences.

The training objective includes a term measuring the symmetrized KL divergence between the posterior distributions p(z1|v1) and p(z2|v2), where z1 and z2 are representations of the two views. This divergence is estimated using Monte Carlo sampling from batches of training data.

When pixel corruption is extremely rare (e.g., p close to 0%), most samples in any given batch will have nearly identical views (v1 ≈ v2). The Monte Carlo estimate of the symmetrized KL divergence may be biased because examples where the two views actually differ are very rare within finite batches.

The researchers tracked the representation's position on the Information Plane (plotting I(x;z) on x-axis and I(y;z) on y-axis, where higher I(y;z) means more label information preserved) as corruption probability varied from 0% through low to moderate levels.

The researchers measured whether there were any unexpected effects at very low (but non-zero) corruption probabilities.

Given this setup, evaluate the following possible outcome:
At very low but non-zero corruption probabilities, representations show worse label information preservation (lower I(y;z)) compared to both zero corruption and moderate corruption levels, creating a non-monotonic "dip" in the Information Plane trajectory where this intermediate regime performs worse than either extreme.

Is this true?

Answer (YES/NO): YES